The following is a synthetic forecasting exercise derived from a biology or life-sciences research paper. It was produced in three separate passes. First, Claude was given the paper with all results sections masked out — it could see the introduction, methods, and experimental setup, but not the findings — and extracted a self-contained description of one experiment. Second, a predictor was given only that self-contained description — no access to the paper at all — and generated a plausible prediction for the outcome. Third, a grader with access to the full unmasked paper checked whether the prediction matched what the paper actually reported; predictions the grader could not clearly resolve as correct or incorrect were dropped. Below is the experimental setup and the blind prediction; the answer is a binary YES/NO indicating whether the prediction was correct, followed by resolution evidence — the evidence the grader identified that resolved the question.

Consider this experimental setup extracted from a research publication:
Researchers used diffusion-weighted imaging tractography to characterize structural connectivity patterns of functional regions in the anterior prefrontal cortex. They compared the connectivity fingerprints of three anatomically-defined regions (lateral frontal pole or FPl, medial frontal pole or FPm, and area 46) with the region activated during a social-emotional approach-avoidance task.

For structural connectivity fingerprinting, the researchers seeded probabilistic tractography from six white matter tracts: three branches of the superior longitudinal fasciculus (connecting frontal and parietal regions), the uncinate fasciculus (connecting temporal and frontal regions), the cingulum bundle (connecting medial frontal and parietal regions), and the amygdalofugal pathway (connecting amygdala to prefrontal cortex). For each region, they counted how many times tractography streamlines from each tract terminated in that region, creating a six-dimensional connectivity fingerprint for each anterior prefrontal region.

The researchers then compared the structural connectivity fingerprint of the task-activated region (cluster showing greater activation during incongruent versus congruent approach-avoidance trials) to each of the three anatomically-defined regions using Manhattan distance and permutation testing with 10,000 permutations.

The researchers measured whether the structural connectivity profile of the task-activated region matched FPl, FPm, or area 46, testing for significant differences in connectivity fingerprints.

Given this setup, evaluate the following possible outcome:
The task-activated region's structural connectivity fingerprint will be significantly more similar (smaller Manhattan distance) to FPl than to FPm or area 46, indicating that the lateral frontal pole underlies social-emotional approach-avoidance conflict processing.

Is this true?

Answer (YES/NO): YES